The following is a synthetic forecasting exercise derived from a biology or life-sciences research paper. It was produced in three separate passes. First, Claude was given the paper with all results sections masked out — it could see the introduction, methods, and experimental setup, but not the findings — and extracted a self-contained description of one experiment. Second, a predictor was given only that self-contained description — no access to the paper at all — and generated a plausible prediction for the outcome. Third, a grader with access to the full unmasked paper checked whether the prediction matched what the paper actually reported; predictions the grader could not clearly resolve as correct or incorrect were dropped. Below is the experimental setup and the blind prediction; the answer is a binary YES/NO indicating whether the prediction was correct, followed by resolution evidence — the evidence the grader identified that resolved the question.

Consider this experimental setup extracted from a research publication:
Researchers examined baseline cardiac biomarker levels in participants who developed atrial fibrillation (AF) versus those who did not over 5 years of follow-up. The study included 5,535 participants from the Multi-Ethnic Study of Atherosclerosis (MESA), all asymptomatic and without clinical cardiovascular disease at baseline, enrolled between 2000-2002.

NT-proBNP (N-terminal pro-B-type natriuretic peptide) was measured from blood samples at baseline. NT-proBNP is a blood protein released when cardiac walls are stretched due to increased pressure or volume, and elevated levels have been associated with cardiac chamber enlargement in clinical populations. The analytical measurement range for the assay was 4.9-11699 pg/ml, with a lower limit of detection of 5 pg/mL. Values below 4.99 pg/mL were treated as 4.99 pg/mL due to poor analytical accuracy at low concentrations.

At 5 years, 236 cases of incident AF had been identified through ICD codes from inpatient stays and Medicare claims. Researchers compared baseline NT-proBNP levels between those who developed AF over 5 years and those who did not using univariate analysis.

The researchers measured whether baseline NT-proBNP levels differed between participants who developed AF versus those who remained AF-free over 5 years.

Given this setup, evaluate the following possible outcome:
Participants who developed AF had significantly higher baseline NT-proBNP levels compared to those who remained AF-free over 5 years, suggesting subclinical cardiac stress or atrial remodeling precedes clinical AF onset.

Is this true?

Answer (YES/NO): YES